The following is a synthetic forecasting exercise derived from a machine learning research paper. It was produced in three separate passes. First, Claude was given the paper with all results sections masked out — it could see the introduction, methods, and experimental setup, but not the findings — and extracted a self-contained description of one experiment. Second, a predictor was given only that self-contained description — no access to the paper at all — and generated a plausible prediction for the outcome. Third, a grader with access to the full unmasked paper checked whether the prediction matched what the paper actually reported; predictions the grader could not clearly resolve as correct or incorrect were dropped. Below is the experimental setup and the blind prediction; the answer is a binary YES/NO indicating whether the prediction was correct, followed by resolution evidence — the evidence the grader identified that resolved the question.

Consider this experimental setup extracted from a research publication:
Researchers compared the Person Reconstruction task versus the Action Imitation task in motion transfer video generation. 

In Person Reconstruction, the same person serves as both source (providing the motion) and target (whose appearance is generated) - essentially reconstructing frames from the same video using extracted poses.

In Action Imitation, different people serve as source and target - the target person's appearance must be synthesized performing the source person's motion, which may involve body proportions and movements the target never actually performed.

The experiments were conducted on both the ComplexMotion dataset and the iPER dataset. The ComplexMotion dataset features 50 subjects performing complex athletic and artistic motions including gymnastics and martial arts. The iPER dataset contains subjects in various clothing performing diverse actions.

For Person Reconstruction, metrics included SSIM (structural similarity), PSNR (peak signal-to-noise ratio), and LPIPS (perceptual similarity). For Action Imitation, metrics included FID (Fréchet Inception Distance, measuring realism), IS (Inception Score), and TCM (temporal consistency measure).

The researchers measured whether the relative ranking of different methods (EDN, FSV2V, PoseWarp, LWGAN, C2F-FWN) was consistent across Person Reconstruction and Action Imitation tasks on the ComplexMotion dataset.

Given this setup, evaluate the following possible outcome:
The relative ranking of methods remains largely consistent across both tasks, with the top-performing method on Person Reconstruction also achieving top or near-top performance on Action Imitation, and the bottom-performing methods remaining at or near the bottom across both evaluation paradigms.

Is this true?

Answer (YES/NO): YES